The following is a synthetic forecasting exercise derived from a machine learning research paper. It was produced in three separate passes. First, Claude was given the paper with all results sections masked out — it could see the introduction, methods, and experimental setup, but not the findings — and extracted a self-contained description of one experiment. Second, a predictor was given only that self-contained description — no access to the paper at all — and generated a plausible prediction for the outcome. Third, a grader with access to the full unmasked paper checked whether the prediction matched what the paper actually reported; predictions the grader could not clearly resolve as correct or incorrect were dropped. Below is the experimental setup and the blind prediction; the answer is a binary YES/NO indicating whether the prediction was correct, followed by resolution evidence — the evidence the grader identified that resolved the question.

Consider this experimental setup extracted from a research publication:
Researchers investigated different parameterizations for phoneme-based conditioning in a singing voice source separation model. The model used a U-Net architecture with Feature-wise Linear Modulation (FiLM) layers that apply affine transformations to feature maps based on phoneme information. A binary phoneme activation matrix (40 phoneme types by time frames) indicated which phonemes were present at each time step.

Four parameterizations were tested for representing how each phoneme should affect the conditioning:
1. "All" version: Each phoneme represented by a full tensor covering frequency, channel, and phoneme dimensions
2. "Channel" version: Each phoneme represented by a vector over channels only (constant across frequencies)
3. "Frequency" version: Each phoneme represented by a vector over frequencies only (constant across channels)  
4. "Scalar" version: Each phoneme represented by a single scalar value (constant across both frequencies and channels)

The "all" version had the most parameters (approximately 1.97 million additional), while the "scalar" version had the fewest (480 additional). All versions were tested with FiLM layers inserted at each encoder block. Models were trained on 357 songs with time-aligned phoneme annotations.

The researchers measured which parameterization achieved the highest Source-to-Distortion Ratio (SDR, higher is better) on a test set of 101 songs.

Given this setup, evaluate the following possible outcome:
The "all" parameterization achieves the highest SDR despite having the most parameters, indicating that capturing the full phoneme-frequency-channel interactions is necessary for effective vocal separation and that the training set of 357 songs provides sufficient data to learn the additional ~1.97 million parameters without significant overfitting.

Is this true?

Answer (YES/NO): NO